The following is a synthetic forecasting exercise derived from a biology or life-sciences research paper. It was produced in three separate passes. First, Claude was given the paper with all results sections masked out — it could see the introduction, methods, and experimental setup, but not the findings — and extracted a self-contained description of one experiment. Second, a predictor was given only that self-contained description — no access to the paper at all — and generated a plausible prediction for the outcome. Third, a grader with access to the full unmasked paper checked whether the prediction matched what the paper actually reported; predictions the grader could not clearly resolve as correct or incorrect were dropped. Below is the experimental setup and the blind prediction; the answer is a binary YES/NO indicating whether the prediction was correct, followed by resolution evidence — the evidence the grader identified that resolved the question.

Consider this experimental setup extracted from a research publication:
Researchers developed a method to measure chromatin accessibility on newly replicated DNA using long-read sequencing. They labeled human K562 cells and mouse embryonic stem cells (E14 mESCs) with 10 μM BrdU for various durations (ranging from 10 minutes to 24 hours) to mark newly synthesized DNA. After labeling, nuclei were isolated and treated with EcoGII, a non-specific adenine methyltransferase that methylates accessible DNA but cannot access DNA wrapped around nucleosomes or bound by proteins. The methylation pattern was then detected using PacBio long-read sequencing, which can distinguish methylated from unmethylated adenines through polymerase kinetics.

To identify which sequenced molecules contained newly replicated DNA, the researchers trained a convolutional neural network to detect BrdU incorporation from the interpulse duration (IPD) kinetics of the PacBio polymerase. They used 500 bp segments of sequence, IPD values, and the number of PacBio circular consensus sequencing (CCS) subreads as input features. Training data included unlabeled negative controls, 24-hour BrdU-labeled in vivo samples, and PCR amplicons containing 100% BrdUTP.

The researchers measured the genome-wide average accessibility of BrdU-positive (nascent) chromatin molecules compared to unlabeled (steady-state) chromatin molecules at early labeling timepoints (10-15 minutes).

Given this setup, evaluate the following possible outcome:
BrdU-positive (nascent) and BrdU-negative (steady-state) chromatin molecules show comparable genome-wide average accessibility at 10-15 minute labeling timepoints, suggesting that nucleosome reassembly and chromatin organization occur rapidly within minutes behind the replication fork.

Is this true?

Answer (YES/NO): NO